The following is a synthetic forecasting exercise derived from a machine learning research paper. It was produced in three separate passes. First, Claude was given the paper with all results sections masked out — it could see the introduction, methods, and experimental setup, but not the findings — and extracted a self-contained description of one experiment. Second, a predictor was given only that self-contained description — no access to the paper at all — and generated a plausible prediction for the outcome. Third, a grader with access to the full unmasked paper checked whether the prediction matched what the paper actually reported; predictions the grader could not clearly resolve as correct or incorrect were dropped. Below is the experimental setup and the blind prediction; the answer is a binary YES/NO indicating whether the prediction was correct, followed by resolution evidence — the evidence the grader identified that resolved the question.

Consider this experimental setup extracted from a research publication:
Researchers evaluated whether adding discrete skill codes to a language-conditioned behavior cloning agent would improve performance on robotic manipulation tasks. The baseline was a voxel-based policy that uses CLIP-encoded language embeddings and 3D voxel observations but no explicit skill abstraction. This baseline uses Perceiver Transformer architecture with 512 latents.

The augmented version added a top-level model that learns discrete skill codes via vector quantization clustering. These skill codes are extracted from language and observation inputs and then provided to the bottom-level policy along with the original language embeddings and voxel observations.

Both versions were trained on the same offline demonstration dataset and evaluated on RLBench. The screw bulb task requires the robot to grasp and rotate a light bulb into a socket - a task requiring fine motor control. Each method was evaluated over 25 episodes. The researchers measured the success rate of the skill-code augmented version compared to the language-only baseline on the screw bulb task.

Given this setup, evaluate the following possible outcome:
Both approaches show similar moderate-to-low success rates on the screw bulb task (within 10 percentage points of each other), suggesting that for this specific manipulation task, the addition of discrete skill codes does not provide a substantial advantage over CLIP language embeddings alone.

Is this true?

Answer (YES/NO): YES